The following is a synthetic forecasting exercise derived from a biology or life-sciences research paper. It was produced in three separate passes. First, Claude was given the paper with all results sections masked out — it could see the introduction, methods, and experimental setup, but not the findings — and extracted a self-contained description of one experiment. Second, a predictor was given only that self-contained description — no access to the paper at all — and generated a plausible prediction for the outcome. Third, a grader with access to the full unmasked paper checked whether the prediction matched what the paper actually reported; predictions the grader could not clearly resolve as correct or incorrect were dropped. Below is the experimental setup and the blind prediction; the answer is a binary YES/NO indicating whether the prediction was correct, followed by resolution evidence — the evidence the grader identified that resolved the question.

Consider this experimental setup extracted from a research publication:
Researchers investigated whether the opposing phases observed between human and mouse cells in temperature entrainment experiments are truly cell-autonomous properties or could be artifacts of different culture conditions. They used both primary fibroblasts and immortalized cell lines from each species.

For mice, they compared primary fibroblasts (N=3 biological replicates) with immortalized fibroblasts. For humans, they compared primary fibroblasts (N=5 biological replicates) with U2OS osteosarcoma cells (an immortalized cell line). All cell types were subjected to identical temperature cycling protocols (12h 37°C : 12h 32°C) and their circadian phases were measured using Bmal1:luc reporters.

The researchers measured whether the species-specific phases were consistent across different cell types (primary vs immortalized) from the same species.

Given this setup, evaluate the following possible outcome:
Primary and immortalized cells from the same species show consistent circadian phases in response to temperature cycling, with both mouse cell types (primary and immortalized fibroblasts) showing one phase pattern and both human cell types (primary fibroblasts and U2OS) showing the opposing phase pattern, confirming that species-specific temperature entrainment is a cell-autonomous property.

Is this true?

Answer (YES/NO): YES